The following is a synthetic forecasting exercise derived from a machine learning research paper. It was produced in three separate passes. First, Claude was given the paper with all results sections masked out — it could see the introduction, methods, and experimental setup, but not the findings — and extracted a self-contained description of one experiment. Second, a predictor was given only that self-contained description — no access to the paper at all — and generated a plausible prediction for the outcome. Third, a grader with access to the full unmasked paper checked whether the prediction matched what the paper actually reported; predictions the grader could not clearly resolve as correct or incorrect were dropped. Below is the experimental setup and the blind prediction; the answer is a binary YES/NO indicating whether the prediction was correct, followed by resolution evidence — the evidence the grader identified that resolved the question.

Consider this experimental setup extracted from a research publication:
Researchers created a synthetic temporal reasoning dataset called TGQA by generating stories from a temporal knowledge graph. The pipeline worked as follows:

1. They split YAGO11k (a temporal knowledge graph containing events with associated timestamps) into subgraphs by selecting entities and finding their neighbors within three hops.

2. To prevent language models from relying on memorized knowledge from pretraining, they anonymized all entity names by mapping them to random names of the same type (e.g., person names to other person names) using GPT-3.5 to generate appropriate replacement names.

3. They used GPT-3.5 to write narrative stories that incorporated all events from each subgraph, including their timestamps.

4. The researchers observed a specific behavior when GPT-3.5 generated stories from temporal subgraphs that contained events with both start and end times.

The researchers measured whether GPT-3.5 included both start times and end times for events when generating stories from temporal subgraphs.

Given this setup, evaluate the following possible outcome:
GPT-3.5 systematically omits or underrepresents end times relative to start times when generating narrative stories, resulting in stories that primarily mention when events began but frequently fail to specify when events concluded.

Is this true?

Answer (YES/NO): YES